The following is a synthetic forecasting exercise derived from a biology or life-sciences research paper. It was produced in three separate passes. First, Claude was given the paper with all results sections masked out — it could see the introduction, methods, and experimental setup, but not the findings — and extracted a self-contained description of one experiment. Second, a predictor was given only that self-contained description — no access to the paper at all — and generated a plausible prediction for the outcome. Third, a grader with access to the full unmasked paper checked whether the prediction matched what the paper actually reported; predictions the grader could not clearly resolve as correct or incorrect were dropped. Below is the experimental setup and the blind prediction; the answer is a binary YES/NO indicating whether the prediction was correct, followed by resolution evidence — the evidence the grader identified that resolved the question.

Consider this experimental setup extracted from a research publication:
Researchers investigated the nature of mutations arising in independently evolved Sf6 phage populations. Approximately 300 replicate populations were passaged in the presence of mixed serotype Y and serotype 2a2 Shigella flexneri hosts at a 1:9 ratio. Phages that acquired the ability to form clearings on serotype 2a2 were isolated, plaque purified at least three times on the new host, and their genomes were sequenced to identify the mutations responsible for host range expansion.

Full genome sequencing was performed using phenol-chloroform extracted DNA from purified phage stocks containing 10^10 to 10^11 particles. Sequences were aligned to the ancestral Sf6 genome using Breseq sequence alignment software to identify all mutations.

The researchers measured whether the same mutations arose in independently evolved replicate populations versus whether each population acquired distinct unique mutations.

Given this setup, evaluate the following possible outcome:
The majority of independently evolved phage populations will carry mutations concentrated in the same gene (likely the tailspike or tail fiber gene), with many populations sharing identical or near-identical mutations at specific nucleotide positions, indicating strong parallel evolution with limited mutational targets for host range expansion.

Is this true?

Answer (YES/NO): YES